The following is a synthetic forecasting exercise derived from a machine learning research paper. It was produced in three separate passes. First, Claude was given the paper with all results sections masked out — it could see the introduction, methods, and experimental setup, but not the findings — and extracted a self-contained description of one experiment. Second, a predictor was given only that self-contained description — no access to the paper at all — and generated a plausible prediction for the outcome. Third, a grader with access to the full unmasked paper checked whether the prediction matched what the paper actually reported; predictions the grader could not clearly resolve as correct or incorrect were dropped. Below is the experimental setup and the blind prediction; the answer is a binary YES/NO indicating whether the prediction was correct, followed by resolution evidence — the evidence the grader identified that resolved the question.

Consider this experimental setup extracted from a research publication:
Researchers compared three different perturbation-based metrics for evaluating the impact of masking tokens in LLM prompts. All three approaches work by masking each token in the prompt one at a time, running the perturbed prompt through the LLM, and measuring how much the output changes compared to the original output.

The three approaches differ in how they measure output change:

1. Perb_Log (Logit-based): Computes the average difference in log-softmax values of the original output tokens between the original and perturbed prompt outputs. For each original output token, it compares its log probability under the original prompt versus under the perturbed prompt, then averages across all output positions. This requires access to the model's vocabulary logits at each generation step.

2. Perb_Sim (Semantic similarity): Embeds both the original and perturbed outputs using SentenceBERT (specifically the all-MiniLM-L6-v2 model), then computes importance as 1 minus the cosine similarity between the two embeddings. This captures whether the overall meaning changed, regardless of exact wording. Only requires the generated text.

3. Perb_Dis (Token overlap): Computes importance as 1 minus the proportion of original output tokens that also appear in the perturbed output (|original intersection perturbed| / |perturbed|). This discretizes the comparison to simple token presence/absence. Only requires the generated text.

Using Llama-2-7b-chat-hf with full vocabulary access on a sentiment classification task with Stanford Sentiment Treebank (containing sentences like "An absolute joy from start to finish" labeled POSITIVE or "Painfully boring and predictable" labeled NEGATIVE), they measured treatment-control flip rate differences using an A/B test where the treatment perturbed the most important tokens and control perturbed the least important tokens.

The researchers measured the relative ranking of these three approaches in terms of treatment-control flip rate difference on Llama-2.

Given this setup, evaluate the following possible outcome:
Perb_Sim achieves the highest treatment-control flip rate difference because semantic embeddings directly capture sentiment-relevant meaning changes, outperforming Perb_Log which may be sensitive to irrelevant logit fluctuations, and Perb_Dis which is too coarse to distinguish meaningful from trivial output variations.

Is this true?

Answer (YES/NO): YES